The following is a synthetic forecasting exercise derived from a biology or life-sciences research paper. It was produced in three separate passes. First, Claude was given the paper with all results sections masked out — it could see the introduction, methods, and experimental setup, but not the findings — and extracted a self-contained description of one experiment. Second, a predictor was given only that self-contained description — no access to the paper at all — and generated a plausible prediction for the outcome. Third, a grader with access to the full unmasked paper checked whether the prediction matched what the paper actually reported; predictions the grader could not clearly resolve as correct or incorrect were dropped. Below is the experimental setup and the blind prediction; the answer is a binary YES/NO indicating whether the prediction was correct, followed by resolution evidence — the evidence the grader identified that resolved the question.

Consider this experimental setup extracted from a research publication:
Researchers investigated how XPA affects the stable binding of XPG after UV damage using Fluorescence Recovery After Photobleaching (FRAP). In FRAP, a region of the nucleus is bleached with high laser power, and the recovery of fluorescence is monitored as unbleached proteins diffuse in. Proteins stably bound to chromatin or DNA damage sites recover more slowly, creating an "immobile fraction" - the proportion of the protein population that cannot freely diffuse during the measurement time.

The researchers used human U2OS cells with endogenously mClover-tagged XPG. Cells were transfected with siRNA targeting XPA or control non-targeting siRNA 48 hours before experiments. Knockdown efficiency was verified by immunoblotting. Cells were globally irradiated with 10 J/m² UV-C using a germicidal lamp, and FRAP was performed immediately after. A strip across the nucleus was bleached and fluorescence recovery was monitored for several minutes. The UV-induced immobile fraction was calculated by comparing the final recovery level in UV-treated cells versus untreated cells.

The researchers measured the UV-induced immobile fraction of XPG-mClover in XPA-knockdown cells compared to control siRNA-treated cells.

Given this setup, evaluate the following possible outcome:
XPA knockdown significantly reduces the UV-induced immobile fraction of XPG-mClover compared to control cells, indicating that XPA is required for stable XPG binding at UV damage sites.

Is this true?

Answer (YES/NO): YES